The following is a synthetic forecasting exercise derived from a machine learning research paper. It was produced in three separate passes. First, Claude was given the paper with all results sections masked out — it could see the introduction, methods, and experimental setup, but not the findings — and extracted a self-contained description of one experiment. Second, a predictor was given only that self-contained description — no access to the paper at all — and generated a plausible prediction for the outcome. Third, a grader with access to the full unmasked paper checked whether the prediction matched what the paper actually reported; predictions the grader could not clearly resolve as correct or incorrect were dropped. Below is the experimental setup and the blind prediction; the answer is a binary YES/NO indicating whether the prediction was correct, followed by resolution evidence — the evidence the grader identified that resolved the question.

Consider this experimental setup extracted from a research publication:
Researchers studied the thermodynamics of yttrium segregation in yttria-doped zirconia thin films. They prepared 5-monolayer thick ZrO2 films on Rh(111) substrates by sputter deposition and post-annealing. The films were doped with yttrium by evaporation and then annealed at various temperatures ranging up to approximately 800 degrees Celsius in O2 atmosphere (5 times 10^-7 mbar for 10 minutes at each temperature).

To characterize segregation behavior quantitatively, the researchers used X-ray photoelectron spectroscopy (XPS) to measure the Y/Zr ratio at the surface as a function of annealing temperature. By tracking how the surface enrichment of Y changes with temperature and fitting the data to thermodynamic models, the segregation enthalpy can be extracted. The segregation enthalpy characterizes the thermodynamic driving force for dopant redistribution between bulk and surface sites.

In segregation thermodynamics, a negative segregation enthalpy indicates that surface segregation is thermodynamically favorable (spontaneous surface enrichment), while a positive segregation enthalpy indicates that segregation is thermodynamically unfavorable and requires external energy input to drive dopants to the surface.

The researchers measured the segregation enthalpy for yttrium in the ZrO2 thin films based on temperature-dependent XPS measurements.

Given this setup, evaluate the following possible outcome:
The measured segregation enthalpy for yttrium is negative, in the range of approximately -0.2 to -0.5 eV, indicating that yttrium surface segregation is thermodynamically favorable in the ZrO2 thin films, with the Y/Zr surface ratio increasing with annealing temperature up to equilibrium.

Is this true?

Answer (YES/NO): YES